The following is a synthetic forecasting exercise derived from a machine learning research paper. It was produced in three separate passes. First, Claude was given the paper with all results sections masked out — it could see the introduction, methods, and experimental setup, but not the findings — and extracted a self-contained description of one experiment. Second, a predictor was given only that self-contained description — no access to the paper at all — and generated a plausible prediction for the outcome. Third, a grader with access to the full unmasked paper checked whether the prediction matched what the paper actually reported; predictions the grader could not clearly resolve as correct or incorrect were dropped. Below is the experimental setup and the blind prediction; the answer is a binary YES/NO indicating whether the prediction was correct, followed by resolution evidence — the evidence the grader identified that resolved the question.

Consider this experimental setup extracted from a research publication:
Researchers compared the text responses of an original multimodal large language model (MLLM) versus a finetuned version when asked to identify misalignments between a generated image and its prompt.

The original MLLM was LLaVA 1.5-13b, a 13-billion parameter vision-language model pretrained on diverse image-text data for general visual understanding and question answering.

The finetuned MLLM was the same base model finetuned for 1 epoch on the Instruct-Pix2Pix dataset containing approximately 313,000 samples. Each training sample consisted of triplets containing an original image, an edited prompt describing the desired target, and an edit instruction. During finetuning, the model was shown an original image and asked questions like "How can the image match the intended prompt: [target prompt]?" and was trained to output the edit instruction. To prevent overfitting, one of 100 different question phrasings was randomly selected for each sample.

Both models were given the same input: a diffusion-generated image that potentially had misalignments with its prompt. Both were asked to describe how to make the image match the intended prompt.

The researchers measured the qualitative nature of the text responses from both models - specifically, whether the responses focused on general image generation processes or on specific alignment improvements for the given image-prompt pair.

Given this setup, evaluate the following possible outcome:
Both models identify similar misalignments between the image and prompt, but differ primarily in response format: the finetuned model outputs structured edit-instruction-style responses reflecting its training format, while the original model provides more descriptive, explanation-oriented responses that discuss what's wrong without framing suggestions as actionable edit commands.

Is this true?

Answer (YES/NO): NO